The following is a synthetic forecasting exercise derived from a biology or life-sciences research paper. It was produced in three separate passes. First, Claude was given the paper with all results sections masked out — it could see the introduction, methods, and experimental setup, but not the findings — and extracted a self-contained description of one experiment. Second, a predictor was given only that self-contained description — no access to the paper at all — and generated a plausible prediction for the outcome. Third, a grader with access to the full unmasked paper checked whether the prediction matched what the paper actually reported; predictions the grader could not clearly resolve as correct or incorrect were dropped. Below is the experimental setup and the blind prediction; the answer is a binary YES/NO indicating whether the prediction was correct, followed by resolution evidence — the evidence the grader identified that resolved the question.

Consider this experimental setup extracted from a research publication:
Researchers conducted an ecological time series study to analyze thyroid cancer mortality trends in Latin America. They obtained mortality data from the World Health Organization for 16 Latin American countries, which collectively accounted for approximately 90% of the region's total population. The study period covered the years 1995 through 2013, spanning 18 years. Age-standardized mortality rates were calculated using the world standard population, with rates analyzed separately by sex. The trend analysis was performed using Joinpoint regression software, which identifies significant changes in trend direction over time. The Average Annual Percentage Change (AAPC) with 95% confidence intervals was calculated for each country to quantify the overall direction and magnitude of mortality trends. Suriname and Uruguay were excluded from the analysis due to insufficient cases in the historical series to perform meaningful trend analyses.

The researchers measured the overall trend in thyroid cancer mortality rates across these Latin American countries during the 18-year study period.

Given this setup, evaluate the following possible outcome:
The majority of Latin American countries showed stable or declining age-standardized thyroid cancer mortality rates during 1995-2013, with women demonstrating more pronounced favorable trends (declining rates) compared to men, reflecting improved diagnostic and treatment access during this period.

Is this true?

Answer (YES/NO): NO